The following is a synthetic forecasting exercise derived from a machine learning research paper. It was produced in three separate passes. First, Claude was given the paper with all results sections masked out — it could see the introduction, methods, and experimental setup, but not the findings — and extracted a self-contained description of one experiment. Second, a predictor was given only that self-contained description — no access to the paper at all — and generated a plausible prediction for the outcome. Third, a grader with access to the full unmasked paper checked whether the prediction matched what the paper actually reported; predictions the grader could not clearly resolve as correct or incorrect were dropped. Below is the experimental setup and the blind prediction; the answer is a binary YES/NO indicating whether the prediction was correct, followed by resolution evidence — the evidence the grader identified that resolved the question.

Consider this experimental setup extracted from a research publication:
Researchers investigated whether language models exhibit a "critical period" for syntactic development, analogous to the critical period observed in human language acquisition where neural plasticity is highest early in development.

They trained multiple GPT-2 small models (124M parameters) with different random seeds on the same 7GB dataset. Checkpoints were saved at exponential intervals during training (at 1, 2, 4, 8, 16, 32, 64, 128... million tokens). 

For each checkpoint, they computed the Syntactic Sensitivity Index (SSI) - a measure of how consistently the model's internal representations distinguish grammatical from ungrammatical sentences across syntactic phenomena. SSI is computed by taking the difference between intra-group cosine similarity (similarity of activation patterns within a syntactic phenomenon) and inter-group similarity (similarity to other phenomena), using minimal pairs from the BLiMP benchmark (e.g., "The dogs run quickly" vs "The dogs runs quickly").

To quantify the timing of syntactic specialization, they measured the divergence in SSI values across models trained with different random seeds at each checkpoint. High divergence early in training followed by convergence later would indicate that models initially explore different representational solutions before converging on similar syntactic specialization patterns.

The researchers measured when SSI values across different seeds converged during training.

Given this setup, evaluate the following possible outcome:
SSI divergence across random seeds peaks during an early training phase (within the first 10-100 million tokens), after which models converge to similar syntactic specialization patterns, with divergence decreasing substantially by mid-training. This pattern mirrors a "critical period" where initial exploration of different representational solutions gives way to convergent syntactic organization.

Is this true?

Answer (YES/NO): YES